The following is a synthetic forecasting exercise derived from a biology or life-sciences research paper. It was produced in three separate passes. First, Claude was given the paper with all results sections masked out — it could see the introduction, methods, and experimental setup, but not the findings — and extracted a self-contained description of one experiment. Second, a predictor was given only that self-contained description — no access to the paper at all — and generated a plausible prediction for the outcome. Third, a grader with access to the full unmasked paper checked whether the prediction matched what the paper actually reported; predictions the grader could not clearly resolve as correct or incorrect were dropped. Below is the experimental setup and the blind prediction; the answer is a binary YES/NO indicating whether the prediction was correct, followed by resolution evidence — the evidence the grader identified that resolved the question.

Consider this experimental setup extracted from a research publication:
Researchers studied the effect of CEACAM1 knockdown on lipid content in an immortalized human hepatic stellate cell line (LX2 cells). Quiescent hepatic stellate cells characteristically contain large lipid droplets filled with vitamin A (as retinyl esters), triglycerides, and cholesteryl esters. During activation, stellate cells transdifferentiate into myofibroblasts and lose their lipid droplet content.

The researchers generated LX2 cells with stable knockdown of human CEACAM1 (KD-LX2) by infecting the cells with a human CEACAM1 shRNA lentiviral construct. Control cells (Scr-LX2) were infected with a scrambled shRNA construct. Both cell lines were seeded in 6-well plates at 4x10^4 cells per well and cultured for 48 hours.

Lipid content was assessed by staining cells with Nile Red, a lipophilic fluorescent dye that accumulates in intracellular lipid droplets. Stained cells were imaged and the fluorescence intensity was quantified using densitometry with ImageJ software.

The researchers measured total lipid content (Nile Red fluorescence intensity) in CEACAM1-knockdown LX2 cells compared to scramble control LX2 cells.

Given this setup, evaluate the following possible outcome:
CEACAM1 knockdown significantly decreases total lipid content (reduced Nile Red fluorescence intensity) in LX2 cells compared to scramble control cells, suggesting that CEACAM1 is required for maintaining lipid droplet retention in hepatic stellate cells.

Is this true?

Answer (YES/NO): YES